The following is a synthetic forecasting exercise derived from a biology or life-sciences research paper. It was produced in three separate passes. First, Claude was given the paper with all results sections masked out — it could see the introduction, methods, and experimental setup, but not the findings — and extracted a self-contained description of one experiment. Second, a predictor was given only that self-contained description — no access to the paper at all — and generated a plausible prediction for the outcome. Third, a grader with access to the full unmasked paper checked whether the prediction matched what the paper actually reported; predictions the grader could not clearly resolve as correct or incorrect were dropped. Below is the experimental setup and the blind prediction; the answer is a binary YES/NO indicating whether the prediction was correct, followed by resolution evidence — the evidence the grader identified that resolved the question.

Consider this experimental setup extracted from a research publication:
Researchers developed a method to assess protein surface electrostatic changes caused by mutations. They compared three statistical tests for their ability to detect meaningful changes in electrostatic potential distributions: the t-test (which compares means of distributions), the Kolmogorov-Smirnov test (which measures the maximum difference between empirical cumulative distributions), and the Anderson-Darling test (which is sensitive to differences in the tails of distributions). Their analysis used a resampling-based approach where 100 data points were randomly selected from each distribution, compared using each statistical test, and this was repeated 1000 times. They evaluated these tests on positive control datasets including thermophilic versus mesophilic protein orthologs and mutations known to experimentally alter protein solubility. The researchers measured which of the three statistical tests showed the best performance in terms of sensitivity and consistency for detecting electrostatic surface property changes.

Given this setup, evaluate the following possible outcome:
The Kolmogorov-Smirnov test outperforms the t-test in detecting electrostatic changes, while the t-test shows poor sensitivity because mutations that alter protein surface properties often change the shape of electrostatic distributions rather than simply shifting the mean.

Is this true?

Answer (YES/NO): NO